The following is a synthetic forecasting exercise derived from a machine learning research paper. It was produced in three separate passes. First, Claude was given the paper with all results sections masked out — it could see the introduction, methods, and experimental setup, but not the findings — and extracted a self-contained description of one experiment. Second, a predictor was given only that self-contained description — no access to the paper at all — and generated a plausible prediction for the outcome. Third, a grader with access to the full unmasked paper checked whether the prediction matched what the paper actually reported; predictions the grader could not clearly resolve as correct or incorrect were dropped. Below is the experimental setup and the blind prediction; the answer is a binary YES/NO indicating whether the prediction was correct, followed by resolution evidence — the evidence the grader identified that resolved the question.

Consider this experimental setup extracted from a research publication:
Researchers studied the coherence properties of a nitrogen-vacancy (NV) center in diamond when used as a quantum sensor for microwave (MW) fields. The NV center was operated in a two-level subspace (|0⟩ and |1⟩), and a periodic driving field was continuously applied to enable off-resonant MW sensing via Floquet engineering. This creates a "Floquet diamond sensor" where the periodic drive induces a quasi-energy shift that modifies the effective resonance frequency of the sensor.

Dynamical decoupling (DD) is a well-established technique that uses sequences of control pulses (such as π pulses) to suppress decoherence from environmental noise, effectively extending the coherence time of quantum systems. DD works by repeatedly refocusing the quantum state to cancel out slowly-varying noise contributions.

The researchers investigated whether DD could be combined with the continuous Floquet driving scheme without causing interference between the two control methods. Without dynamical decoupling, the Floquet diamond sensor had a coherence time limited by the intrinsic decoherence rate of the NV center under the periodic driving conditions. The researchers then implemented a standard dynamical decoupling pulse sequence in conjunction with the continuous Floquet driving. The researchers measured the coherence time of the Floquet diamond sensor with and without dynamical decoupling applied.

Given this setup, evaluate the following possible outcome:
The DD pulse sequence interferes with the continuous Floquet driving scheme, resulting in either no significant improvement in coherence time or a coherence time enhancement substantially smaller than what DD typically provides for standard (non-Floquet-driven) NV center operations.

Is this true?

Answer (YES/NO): NO